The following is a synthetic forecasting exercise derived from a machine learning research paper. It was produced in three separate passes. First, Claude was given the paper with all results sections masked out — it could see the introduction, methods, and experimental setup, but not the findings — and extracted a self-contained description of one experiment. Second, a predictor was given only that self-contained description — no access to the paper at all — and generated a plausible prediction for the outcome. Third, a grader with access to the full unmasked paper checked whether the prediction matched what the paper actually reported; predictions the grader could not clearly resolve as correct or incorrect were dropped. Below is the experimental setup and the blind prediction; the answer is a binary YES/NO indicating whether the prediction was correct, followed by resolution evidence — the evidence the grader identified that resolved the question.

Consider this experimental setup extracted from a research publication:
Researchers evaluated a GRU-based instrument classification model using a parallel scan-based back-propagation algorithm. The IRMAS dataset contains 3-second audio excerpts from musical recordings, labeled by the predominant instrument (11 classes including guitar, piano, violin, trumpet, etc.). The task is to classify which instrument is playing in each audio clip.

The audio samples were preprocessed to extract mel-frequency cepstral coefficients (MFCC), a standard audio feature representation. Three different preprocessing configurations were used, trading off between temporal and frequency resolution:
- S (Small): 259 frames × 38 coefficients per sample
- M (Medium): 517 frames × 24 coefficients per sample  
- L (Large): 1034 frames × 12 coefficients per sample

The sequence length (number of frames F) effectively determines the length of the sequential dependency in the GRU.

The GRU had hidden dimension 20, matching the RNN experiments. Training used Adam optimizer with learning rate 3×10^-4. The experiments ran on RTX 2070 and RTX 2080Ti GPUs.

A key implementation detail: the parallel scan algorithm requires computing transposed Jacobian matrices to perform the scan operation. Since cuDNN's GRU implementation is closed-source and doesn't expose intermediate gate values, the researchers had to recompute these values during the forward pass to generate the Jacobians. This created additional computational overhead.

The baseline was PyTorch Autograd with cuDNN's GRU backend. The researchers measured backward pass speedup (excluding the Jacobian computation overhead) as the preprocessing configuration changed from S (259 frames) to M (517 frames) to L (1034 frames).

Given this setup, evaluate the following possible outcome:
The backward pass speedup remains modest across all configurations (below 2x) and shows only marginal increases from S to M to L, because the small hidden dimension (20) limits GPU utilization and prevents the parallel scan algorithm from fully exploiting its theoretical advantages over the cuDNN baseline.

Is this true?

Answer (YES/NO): NO